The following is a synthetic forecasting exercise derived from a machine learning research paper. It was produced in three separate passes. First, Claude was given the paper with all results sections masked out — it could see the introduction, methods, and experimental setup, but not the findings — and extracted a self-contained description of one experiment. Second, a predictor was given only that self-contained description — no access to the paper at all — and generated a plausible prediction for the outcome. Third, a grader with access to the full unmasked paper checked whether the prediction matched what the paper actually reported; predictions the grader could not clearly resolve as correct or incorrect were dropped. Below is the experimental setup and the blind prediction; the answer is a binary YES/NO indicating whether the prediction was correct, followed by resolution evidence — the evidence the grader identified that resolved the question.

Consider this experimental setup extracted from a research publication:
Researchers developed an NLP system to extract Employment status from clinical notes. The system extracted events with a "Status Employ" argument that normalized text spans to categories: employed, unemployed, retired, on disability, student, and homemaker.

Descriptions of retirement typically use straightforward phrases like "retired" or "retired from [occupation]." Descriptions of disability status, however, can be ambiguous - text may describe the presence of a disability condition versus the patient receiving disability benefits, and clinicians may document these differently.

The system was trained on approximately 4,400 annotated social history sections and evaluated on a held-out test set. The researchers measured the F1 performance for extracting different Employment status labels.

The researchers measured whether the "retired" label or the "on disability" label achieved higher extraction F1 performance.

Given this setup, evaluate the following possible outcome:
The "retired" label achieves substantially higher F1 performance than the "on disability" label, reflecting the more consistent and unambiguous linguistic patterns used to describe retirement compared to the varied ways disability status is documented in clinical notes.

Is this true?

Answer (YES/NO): NO